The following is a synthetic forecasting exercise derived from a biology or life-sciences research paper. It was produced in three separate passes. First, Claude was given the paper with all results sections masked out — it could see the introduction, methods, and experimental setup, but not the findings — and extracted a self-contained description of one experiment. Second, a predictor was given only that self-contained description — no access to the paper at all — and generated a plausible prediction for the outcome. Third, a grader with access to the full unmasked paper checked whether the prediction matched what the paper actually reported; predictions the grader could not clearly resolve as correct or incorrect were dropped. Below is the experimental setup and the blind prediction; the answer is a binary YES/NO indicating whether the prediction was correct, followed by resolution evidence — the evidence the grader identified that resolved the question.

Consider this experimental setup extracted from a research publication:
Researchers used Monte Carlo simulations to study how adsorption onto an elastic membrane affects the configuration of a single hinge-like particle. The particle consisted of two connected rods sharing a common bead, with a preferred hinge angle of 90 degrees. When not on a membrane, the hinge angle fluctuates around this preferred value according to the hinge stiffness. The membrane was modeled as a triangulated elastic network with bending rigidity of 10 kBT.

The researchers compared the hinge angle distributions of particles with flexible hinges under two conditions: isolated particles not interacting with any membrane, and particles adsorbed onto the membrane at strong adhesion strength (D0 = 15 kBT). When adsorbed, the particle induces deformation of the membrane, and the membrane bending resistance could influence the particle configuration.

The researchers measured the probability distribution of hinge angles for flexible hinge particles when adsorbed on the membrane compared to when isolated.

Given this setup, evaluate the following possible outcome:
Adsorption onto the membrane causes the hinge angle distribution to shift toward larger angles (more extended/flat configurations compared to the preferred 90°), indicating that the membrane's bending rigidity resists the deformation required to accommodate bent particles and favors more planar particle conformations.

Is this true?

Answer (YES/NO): YES